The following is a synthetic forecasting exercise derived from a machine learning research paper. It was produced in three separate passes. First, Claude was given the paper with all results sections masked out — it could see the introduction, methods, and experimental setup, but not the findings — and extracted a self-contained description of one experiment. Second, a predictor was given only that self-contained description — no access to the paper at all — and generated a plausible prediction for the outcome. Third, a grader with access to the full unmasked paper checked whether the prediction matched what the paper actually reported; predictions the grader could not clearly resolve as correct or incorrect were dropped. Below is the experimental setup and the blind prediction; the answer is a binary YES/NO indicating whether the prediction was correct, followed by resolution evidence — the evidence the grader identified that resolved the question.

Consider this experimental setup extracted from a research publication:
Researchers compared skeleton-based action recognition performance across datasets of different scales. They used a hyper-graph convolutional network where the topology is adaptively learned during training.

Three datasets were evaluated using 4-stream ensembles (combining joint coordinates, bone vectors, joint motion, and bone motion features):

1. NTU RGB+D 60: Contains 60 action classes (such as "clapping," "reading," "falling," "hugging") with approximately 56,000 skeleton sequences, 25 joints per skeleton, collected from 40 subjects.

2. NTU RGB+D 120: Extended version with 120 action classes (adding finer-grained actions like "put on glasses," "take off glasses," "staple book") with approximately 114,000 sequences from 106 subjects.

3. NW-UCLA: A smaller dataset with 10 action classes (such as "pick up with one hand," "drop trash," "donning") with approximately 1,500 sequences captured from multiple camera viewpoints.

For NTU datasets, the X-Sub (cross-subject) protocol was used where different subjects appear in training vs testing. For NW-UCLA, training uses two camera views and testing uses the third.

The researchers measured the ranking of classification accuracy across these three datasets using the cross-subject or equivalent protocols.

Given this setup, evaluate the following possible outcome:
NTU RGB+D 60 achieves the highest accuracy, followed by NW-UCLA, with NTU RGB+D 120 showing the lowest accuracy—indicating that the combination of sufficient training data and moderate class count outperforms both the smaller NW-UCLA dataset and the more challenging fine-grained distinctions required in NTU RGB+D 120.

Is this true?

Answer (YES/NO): NO